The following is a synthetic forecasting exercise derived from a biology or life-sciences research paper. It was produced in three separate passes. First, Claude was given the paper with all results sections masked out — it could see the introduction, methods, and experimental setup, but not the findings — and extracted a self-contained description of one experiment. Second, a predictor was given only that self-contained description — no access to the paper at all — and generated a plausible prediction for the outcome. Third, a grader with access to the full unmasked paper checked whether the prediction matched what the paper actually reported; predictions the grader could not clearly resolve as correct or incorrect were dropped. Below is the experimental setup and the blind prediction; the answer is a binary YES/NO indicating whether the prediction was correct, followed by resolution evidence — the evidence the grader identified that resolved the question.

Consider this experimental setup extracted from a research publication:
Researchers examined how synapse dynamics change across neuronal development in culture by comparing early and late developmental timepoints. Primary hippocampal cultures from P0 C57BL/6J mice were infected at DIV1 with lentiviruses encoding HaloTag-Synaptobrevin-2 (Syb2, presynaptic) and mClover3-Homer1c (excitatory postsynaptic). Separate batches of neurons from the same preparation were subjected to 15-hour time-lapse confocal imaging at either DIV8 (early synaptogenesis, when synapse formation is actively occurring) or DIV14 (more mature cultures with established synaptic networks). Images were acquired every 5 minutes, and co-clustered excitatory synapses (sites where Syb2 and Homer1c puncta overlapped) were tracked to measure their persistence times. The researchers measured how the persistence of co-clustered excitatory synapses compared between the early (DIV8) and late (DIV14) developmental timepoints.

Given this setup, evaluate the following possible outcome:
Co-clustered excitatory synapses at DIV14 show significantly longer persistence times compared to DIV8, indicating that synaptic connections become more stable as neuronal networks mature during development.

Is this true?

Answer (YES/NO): YES